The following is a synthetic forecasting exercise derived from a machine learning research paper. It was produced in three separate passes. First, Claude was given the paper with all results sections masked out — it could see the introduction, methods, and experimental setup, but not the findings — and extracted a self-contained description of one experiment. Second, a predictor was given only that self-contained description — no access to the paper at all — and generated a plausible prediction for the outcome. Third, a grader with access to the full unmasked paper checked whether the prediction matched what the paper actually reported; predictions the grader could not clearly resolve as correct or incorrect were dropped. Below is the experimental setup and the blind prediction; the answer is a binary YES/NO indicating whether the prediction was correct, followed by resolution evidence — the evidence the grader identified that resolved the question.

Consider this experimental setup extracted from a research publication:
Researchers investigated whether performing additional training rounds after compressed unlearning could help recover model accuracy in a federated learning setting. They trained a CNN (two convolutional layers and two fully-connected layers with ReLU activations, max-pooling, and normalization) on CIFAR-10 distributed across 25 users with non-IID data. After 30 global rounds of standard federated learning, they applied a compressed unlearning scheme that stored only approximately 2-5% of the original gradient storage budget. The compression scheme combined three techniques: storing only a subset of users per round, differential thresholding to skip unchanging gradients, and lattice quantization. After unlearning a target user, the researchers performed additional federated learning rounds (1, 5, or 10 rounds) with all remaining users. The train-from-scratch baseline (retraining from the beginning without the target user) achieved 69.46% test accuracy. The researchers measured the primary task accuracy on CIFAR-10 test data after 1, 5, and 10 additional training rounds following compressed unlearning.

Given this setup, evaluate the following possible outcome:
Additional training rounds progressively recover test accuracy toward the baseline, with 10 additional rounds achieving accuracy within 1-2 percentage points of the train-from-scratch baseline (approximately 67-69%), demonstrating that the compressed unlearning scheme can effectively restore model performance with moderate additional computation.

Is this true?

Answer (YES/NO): NO